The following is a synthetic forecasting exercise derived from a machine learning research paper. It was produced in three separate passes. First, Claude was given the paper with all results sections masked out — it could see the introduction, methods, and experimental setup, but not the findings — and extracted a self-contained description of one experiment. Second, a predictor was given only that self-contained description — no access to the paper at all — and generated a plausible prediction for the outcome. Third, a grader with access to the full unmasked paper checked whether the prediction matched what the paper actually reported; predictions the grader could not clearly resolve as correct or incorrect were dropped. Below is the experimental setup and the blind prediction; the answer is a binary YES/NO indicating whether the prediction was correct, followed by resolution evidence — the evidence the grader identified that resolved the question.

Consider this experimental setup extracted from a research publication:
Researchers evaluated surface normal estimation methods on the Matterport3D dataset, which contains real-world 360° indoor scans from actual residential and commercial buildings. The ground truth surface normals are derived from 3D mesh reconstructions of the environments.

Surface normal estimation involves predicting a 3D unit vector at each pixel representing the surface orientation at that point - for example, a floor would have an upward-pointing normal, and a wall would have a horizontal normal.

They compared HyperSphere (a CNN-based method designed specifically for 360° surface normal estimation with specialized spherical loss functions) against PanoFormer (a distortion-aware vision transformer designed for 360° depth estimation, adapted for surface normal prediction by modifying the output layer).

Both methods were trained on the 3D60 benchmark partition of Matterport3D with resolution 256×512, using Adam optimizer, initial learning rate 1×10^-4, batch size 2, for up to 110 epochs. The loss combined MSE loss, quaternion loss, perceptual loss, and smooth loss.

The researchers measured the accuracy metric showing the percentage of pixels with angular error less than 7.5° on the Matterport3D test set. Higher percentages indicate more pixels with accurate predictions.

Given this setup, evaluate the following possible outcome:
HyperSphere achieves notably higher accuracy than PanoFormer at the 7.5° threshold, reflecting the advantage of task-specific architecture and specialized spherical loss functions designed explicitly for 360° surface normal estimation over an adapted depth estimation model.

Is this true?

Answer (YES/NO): YES